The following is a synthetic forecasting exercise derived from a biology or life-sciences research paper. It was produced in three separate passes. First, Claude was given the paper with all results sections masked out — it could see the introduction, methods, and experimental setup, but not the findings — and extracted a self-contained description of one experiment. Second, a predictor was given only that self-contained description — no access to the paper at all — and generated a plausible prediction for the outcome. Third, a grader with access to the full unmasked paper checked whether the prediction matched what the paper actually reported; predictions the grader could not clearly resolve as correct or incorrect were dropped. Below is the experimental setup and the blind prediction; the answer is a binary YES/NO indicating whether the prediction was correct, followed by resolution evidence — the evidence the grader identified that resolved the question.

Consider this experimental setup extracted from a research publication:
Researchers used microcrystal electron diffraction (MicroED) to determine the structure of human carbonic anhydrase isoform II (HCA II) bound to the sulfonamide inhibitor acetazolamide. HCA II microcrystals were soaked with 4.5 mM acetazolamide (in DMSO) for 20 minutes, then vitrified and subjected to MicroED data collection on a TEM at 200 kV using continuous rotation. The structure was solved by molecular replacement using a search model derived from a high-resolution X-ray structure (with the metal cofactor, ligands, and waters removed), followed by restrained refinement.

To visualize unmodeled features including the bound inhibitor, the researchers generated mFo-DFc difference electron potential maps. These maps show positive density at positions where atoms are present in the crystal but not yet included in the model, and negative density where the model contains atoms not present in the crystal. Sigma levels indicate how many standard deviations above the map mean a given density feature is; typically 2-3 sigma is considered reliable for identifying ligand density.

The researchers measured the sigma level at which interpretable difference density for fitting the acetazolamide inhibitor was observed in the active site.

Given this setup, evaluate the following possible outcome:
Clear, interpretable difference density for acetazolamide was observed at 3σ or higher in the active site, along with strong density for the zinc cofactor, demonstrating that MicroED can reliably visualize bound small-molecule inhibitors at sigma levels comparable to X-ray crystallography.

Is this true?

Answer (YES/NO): NO